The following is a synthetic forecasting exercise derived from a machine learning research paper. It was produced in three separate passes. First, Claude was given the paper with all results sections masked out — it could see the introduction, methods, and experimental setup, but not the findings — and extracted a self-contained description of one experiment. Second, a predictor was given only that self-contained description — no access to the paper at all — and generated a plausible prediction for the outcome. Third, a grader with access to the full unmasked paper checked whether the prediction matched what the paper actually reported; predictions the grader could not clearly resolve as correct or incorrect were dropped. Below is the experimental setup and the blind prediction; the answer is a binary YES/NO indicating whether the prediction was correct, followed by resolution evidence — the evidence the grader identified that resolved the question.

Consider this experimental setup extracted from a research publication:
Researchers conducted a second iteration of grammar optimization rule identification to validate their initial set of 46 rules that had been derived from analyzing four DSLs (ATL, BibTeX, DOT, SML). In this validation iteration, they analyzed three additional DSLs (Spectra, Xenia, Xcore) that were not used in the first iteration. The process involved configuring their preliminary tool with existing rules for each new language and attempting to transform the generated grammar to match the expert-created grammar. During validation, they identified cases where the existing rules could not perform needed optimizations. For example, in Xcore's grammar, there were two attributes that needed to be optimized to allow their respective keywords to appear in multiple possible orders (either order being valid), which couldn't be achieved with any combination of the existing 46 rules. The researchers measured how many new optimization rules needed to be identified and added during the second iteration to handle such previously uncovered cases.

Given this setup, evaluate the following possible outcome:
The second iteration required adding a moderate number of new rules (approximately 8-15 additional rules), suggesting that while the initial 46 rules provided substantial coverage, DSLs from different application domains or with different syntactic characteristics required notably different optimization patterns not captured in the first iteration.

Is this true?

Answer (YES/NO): YES